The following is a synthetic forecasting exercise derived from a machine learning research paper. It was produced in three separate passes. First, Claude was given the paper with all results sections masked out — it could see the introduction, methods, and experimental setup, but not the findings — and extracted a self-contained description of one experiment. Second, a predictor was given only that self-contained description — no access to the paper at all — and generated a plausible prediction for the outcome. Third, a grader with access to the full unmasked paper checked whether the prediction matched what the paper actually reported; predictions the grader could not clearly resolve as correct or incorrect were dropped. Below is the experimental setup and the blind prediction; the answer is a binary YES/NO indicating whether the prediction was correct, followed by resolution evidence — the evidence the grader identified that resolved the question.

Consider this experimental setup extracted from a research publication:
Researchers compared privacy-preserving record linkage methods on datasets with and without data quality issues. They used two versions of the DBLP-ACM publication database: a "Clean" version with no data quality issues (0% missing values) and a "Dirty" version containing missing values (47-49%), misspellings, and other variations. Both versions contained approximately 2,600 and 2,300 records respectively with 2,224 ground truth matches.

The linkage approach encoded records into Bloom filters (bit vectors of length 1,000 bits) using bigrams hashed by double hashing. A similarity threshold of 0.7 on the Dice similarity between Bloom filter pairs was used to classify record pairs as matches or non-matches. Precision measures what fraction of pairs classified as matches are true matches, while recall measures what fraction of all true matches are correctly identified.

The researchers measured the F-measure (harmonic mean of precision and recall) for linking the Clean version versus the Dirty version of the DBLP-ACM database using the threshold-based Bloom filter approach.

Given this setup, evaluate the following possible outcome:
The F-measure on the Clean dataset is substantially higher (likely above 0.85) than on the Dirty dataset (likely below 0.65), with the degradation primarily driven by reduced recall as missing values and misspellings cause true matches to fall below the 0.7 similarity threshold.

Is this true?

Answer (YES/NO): NO